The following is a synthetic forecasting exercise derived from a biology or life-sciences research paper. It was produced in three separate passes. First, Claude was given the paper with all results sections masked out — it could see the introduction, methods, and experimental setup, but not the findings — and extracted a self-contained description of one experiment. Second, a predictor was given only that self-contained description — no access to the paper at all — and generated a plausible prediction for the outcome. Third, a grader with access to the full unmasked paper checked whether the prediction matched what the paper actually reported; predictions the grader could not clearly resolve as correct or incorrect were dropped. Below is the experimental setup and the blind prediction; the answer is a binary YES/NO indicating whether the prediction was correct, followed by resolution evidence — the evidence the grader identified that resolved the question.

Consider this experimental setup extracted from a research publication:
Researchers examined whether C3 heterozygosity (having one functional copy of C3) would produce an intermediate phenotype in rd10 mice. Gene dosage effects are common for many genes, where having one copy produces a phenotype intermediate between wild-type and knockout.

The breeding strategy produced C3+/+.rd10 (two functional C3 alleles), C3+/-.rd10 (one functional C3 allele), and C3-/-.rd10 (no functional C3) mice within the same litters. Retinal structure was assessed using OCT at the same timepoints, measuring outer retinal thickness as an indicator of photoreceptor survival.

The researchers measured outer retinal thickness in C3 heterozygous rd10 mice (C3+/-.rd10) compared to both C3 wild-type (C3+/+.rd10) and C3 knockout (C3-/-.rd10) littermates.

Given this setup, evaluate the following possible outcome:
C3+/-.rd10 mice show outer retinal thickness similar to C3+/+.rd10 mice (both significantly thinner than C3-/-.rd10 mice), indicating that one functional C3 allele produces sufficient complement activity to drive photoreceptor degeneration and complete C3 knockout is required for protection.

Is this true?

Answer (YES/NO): NO